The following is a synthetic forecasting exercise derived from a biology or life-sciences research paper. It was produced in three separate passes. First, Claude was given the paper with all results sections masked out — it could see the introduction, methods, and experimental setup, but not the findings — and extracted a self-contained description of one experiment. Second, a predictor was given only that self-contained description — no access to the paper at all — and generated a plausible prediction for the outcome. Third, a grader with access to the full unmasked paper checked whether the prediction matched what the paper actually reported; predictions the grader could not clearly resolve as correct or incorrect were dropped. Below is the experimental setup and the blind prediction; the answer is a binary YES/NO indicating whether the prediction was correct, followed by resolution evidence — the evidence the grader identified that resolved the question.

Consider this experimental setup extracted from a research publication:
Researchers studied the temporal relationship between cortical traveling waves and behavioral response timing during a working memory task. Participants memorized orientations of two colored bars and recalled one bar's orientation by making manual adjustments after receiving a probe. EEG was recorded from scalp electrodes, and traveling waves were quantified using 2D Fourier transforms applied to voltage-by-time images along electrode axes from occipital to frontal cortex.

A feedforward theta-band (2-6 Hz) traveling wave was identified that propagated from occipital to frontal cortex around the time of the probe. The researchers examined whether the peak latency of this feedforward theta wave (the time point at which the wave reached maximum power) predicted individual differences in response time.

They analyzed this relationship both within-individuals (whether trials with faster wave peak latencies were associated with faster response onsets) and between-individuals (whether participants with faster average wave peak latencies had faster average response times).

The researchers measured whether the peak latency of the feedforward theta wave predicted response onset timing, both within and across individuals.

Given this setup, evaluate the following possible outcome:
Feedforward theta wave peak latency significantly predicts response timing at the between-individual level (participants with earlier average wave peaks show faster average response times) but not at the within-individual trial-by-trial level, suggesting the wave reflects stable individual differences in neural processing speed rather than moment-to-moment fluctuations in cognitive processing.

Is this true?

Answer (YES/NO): NO